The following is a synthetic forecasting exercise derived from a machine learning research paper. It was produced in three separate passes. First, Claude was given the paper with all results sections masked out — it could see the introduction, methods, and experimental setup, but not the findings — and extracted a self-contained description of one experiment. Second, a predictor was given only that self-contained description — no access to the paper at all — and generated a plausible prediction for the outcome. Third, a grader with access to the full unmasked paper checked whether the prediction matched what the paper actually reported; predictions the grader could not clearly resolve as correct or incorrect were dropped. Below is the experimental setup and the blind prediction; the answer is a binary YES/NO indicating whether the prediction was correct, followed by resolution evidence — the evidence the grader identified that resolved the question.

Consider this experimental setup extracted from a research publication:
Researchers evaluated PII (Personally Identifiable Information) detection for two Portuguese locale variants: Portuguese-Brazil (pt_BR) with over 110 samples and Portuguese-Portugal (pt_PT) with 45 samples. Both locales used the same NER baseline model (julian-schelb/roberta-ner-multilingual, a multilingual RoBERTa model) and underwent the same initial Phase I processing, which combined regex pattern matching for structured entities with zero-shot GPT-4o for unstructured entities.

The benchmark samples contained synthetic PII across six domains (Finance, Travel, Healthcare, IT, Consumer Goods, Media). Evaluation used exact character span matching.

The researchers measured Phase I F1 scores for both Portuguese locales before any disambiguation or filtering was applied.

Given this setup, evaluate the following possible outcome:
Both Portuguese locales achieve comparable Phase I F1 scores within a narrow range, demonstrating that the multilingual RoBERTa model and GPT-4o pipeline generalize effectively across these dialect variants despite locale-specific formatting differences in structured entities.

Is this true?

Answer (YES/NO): NO